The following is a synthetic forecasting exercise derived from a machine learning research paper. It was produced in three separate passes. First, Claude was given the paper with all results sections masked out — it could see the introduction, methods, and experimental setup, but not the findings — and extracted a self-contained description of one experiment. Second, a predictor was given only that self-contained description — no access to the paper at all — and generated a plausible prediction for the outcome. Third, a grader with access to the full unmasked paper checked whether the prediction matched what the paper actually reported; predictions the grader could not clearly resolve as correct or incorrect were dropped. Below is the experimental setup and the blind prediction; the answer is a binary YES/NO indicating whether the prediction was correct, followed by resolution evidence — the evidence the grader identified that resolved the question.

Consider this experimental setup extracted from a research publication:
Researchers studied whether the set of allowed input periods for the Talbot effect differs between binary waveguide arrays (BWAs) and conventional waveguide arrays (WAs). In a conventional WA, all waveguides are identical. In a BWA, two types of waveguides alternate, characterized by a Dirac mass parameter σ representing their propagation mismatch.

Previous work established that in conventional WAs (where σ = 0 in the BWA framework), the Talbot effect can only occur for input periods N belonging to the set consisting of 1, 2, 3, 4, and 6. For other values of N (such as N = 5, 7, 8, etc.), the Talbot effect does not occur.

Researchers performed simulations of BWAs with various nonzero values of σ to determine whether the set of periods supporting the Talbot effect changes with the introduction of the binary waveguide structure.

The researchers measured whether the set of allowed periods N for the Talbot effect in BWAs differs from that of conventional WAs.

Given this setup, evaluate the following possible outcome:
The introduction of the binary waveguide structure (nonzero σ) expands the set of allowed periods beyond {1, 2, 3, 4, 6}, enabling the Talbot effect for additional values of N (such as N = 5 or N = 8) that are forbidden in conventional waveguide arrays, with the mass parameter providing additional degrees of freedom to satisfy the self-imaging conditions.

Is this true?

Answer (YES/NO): NO